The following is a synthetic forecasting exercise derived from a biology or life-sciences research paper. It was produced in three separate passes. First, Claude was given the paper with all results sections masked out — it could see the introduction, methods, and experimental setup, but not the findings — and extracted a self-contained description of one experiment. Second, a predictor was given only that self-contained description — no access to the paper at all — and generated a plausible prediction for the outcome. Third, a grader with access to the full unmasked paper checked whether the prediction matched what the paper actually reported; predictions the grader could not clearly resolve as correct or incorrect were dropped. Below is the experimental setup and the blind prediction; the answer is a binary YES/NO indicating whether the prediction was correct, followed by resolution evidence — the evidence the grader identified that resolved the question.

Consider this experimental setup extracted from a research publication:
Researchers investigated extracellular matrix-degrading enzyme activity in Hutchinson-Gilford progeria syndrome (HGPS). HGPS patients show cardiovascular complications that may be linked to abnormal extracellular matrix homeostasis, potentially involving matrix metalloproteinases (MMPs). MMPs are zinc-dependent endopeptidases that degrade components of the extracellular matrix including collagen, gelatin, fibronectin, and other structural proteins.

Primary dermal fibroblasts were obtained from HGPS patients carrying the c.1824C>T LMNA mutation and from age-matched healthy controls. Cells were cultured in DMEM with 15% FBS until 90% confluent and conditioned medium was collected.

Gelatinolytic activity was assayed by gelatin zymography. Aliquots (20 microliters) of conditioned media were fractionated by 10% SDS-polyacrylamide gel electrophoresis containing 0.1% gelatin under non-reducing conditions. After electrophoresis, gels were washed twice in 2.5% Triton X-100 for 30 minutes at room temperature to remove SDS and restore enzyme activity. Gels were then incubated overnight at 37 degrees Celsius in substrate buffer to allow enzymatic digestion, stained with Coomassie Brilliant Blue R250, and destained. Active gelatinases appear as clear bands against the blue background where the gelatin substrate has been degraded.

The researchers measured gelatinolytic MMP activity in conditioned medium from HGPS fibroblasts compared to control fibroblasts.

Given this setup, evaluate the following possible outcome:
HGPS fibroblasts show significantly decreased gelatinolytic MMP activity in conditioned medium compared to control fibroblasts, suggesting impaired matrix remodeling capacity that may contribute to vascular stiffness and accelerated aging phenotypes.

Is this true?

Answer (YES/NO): YES